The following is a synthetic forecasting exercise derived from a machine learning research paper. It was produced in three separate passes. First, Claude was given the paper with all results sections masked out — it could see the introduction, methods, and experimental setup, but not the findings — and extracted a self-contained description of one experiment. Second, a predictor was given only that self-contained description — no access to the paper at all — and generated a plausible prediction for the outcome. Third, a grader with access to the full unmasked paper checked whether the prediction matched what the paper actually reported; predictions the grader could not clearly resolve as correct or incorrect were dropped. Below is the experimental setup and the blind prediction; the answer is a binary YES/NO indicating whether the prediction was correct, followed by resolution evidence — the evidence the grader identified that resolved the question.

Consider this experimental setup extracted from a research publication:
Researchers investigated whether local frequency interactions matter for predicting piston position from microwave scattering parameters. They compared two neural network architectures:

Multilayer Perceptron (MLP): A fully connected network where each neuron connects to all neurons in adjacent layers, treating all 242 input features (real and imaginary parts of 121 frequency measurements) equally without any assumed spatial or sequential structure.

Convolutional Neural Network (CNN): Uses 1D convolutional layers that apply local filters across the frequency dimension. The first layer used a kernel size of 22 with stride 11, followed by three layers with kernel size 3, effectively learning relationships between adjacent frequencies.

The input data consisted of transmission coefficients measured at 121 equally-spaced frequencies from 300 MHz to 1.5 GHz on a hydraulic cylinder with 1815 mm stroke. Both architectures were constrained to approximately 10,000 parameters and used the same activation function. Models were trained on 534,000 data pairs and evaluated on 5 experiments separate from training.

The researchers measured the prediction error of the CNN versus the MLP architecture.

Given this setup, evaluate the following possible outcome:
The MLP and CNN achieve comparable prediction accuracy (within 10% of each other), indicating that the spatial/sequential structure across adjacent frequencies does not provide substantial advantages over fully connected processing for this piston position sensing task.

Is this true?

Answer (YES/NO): NO